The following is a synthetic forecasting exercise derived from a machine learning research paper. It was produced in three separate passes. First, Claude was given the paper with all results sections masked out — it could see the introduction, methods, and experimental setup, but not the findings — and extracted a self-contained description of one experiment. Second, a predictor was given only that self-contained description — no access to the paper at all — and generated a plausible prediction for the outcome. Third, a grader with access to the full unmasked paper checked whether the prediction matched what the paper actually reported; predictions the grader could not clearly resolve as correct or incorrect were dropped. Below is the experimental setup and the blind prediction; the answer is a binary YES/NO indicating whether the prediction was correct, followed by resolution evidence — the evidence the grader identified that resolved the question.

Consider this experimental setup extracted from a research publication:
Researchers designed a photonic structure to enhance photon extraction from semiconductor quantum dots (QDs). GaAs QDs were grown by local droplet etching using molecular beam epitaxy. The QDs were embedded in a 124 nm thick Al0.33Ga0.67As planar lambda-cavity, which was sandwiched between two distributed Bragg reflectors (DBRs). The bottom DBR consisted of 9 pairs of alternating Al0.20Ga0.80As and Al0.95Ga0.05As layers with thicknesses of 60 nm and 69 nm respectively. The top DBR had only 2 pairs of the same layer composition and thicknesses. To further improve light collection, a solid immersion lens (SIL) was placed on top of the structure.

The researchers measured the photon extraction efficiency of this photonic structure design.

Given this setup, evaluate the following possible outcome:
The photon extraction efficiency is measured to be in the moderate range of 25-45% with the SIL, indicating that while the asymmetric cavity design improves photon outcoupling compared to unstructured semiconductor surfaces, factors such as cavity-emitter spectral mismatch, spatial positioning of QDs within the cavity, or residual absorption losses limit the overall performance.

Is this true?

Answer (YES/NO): NO